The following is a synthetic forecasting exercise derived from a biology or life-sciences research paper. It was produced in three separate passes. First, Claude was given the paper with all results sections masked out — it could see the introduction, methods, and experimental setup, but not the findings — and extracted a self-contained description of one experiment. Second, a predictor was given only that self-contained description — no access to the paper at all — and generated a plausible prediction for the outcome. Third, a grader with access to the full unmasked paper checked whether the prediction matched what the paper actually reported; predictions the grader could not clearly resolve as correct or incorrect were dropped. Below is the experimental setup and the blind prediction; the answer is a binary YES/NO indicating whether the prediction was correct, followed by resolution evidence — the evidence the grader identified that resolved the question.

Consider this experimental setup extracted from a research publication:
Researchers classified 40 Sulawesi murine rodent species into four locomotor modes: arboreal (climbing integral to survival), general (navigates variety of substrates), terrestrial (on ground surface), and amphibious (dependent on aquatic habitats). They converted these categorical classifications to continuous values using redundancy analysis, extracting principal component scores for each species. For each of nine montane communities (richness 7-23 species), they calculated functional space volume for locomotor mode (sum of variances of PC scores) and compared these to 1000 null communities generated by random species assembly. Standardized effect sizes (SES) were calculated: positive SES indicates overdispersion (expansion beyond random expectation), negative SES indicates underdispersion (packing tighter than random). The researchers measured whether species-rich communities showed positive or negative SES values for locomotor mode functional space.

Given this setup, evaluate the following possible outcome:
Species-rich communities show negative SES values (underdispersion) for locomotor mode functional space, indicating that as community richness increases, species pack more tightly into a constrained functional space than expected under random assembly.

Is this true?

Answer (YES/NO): NO